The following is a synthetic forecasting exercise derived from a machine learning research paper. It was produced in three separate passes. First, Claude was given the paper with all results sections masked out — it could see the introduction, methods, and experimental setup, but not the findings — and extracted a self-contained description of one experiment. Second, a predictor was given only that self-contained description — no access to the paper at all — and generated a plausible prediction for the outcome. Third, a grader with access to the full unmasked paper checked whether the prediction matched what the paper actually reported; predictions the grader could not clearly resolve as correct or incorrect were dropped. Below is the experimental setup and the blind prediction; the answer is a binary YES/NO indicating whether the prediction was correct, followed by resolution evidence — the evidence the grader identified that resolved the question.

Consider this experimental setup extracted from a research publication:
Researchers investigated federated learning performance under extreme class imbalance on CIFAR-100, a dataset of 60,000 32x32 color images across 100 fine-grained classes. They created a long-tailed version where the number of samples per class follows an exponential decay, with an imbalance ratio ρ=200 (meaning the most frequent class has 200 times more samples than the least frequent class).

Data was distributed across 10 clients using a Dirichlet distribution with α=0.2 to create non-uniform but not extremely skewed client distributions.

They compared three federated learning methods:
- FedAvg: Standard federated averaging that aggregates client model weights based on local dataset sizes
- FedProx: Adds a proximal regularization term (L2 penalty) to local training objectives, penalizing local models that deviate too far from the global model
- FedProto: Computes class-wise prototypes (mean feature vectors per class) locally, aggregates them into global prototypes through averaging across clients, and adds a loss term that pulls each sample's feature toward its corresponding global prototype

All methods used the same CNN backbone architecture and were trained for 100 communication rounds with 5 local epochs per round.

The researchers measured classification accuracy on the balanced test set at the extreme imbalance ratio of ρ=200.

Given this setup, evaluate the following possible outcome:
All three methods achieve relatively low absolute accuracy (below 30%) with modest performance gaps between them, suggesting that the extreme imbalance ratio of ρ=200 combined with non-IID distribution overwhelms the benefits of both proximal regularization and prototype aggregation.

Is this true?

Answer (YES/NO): NO